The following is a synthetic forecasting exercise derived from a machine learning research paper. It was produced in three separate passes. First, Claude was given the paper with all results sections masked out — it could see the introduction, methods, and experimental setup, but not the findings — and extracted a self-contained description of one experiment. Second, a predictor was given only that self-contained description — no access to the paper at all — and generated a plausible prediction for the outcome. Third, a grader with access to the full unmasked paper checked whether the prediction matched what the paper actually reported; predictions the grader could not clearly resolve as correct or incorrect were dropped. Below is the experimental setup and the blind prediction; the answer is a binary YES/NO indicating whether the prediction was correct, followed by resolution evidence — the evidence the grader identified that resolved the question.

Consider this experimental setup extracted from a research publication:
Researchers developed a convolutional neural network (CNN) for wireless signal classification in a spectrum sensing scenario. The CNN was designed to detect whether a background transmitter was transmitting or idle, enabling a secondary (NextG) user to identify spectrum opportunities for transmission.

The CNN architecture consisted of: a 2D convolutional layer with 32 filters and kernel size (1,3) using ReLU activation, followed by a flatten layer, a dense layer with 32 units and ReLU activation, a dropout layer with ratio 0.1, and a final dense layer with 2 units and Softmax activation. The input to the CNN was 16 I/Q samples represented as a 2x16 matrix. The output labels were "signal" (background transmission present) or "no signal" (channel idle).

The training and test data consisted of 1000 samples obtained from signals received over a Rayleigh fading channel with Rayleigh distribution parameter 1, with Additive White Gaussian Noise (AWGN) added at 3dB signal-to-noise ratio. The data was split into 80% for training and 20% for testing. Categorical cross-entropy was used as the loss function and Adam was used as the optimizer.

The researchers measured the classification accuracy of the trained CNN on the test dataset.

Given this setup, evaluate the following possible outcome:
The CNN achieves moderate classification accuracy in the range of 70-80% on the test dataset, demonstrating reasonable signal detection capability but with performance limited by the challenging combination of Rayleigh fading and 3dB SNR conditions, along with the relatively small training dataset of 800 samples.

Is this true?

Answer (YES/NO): NO